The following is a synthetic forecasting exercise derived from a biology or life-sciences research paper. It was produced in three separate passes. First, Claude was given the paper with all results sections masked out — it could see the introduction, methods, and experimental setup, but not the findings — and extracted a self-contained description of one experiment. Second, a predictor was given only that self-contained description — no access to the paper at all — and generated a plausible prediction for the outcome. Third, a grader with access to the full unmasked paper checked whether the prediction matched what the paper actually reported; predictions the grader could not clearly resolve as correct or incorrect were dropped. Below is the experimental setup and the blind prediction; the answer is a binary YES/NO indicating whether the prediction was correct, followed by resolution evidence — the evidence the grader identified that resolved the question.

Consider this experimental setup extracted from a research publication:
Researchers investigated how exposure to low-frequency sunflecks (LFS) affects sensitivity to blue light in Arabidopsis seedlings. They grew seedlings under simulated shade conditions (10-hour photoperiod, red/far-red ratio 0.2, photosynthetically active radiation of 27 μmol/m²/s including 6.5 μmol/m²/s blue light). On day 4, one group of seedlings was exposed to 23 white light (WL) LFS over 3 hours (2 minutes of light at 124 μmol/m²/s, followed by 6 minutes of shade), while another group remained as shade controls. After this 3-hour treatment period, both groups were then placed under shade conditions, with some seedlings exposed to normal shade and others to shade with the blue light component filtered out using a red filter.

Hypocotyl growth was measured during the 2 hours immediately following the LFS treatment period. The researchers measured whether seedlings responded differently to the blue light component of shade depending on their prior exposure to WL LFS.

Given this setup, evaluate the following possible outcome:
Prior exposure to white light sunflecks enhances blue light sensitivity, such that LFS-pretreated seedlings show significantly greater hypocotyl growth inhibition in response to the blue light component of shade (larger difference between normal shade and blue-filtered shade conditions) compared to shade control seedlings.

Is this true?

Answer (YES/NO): YES